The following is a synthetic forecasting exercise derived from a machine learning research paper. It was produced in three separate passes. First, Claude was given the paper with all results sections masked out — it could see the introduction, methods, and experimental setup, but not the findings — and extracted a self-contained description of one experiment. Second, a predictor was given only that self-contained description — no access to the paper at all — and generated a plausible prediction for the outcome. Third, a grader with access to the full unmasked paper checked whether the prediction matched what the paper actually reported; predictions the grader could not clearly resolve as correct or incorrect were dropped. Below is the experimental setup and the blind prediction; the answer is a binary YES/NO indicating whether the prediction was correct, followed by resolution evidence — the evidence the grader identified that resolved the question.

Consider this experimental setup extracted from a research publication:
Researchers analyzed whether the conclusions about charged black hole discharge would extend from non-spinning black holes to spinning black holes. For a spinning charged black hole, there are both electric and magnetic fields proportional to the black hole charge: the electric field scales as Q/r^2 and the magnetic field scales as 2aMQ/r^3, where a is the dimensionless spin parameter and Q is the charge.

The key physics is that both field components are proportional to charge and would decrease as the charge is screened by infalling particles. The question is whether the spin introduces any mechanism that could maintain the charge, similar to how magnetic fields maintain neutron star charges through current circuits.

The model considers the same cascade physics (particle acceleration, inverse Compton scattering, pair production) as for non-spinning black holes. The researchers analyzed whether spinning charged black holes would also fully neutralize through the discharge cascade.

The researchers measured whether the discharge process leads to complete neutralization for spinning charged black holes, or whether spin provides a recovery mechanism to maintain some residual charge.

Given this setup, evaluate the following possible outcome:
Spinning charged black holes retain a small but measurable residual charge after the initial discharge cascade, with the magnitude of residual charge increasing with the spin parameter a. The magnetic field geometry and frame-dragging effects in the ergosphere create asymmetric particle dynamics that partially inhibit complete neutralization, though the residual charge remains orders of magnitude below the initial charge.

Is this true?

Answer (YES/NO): NO